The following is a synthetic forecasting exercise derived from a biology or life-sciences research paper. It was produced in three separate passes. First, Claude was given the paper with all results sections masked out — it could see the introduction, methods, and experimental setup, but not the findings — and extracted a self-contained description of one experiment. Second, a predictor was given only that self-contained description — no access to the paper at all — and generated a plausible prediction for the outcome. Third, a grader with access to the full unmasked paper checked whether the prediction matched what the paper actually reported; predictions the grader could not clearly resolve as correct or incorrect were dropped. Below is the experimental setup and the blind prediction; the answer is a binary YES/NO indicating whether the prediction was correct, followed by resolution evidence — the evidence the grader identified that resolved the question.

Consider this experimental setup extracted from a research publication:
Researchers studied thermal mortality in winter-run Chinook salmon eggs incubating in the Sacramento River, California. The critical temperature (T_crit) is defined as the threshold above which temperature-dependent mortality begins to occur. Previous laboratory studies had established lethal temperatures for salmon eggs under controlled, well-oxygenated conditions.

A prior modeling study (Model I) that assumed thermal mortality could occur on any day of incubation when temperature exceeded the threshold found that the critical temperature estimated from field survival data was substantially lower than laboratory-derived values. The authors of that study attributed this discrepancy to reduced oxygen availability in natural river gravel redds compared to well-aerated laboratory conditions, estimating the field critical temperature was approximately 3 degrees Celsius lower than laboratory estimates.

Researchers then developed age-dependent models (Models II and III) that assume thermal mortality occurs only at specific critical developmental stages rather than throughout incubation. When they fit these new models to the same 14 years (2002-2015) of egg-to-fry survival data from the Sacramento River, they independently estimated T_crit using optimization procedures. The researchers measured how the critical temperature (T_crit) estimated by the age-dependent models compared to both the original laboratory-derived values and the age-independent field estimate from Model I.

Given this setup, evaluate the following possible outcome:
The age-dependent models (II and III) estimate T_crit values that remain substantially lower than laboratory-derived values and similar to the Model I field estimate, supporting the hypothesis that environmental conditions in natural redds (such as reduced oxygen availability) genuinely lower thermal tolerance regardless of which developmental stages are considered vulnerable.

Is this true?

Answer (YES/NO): YES